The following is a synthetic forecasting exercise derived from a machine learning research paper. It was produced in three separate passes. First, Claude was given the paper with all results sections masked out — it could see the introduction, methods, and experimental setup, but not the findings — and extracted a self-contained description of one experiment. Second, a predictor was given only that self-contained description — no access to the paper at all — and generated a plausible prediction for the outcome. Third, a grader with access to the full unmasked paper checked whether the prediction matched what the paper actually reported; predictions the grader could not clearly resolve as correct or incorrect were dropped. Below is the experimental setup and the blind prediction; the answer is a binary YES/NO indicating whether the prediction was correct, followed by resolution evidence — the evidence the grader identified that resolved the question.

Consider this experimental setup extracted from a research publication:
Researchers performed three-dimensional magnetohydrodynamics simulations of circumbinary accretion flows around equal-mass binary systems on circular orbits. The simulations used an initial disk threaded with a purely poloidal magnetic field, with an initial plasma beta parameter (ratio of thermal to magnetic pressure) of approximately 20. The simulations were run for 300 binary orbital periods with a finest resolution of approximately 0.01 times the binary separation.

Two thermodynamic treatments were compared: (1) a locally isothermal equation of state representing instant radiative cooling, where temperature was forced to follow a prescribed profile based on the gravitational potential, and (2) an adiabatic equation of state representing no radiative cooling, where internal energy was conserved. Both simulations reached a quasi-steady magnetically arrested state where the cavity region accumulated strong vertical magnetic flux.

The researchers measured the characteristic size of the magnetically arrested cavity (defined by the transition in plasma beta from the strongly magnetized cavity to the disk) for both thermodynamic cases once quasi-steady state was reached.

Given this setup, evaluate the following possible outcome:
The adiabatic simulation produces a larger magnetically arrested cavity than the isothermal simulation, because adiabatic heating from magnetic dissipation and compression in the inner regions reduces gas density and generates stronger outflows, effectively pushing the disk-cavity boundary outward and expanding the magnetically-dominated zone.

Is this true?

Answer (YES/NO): YES